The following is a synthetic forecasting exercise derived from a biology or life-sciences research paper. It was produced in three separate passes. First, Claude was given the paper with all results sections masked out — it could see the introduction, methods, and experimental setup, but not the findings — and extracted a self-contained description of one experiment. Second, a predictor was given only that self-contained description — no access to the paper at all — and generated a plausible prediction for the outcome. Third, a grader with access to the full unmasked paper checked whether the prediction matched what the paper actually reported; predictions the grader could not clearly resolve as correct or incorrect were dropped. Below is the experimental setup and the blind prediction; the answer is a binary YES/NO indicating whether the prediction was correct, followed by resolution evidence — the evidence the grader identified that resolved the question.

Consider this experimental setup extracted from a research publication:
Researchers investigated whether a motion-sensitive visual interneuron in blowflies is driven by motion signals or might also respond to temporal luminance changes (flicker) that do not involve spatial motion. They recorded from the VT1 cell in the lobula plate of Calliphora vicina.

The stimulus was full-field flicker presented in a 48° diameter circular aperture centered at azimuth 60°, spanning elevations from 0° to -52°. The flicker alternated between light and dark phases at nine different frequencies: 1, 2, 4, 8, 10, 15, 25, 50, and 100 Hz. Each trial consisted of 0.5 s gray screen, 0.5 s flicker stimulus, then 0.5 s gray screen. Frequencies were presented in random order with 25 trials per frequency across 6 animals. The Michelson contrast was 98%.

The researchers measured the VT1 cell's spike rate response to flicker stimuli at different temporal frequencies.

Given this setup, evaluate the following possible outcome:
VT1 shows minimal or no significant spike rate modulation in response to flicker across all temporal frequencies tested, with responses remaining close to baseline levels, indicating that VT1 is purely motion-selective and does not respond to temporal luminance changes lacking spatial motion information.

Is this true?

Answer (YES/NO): YES